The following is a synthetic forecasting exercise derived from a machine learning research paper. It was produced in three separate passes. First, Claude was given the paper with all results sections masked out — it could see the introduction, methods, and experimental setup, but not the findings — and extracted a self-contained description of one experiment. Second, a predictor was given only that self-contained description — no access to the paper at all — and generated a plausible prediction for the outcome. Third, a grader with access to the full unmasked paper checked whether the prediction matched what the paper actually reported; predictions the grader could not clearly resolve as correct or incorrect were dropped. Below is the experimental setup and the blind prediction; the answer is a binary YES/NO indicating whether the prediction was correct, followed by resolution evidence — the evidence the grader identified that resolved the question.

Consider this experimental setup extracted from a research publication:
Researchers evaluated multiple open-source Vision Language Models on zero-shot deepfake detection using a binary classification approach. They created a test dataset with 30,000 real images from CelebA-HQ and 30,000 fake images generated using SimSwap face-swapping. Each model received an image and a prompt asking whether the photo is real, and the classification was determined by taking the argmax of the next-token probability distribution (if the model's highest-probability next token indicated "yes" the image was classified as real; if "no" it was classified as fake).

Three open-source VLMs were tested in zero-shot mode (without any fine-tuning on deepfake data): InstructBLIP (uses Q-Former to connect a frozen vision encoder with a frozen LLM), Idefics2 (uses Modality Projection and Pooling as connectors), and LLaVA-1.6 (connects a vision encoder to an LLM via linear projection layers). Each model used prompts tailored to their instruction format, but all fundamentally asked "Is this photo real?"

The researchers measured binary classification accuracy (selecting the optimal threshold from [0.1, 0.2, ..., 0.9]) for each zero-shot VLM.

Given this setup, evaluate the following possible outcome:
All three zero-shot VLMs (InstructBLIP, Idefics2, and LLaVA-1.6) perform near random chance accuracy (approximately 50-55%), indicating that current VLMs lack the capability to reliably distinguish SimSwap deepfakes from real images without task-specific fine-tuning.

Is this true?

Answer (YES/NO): NO